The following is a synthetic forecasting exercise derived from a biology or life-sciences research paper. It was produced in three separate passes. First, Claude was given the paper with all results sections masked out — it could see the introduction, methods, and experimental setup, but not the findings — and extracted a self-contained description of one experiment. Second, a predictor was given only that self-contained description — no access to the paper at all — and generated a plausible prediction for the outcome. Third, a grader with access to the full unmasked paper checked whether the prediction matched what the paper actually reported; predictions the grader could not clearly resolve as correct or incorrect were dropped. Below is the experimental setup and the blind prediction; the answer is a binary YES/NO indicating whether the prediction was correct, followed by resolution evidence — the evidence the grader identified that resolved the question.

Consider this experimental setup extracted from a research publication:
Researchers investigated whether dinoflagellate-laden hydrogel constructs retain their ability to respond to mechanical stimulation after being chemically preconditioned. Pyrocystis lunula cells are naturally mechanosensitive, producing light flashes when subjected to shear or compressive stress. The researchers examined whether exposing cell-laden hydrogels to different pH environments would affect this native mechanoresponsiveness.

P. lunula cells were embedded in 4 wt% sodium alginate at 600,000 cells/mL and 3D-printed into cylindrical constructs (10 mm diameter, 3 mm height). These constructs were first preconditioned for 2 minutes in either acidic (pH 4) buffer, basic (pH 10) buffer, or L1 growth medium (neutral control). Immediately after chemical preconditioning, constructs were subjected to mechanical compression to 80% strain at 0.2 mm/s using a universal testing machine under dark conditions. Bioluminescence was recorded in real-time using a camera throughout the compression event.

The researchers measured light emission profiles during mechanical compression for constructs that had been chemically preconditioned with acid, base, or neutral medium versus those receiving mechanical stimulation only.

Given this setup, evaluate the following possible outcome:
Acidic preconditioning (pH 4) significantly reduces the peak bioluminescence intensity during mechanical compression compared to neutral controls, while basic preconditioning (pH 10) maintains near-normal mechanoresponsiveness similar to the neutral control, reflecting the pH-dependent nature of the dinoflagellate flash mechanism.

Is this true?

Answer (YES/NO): NO